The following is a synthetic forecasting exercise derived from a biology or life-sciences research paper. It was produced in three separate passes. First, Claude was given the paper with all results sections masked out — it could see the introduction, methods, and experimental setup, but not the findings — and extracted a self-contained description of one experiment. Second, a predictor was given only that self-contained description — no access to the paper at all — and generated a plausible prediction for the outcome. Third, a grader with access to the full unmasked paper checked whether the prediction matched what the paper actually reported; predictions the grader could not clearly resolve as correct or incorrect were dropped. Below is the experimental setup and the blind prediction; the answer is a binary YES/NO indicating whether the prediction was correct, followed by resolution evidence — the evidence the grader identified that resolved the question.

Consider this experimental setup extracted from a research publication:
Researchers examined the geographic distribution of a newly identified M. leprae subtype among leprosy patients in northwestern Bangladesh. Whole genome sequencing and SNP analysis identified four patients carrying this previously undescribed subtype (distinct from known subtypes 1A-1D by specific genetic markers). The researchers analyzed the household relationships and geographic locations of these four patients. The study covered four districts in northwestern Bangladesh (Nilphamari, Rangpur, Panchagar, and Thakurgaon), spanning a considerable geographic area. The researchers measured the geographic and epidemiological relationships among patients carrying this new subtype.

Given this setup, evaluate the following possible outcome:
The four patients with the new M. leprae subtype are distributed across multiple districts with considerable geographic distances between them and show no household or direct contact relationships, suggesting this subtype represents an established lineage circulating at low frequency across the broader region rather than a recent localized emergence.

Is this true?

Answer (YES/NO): NO